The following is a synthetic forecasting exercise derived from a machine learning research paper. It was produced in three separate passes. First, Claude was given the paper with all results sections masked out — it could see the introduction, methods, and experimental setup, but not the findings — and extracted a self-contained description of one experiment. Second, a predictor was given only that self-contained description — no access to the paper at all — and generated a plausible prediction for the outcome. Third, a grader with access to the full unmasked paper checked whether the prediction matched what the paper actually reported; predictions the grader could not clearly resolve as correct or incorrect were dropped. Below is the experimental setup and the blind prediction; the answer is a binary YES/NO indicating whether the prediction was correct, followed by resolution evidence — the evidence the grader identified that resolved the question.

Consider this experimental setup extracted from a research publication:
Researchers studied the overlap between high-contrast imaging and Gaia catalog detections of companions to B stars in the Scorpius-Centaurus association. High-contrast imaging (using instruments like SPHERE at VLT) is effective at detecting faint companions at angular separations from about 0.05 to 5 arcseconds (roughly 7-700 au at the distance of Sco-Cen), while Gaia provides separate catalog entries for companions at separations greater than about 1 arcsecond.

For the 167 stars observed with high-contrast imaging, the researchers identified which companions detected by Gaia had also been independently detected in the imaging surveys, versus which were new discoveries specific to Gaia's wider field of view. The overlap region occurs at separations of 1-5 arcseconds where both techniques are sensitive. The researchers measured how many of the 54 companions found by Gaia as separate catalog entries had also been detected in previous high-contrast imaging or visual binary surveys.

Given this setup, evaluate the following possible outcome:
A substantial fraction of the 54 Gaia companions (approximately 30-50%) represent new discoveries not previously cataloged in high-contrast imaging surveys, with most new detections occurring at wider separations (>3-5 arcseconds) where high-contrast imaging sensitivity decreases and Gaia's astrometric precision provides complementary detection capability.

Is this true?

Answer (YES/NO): NO